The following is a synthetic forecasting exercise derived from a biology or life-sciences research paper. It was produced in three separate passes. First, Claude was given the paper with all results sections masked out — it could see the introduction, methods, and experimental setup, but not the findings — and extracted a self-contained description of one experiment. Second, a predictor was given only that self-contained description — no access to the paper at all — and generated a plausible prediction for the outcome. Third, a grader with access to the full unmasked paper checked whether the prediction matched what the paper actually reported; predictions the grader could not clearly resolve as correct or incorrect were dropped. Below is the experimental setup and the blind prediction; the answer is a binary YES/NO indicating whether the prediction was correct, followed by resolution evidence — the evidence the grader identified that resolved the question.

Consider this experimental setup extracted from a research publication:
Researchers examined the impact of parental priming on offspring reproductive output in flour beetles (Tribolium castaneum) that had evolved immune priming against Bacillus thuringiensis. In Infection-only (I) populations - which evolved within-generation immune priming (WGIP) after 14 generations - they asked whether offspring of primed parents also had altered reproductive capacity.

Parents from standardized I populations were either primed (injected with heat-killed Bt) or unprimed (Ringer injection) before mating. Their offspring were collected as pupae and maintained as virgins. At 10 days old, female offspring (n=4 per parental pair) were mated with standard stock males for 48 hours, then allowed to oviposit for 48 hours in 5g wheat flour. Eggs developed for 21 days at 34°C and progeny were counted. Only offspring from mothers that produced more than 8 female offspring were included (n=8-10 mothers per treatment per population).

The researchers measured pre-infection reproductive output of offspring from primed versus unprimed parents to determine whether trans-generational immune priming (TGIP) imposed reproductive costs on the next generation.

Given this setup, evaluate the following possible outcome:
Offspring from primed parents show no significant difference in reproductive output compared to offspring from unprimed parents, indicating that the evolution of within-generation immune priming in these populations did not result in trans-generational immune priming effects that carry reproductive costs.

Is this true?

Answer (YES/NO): YES